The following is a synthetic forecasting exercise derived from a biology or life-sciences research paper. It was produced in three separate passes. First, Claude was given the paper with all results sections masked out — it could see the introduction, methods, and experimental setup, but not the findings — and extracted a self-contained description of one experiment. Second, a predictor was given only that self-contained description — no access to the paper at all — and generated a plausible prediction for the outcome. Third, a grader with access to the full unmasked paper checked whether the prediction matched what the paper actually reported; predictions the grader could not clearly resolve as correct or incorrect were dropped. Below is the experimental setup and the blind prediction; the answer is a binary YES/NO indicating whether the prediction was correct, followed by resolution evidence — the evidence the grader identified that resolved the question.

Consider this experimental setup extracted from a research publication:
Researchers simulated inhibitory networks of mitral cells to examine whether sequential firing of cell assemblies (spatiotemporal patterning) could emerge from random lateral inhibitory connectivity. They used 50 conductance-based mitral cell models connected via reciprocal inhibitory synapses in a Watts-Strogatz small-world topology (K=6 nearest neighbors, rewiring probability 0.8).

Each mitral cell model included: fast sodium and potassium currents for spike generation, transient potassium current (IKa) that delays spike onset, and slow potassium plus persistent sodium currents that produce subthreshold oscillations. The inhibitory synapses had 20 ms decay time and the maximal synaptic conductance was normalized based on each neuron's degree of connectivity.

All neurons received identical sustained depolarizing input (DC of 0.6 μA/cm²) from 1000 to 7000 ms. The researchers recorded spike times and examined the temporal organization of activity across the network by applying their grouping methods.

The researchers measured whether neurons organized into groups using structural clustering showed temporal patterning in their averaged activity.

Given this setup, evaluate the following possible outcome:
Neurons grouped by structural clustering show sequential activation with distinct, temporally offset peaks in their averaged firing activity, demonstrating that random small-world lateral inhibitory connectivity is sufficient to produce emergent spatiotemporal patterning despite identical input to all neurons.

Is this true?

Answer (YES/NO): YES